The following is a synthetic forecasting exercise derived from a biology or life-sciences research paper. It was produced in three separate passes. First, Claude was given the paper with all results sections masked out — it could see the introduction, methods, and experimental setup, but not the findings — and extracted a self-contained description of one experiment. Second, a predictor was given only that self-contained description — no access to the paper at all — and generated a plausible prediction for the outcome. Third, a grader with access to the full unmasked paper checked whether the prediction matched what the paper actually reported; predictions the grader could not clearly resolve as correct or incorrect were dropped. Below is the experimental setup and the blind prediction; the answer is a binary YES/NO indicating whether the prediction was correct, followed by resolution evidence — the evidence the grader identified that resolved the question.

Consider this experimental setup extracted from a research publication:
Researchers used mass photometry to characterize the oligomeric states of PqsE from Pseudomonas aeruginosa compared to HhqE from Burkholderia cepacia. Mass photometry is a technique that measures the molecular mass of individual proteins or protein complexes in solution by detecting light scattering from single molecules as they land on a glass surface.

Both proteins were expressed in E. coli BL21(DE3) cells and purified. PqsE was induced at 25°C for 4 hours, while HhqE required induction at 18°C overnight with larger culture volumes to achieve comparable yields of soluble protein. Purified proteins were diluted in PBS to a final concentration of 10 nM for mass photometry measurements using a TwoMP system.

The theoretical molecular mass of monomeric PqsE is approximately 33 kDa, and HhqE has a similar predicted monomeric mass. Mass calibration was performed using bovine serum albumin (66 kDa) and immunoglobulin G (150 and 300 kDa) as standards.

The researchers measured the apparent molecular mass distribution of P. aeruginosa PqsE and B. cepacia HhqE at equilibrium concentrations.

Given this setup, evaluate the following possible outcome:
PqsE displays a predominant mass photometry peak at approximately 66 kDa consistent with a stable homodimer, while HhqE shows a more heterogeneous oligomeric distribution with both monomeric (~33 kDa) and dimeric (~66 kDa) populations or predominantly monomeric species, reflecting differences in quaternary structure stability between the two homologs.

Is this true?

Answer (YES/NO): NO